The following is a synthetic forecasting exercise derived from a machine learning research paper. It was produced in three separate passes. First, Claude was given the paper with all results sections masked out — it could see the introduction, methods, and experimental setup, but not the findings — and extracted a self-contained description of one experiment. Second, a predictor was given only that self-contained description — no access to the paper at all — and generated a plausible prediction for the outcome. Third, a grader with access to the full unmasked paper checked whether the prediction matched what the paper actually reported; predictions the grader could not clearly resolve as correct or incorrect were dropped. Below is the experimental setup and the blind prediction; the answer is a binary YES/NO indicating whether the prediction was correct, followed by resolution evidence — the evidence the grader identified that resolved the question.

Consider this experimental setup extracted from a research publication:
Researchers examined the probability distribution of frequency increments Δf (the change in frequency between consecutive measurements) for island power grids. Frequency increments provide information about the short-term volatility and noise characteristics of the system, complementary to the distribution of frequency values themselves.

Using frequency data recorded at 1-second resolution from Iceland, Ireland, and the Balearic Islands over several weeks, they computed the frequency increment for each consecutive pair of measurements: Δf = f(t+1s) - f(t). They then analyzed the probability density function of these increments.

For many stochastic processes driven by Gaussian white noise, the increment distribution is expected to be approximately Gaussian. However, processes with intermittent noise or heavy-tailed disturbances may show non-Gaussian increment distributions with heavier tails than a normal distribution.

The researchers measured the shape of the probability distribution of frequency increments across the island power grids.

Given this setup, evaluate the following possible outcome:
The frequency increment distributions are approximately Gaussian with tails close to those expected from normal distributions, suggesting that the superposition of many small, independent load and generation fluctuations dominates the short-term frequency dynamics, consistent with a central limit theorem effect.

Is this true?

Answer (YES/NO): NO